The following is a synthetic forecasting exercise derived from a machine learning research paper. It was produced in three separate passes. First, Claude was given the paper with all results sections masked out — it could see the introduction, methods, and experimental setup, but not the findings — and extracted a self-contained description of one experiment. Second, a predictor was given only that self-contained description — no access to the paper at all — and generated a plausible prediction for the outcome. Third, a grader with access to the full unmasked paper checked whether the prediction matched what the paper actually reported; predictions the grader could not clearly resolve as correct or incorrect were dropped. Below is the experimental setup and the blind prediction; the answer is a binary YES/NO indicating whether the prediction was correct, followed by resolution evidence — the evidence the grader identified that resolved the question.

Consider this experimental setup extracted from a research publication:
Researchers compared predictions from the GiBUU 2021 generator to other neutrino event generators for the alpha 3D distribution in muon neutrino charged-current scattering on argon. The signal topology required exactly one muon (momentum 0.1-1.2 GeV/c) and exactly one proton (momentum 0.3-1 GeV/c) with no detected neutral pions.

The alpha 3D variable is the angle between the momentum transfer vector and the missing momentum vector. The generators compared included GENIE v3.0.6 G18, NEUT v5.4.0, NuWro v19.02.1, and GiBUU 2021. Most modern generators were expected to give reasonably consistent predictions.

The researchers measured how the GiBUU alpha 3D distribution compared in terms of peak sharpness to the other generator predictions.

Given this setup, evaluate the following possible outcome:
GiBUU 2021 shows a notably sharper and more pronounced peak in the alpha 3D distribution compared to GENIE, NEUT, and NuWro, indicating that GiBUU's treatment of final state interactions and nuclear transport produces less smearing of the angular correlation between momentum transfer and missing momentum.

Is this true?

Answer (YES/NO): YES